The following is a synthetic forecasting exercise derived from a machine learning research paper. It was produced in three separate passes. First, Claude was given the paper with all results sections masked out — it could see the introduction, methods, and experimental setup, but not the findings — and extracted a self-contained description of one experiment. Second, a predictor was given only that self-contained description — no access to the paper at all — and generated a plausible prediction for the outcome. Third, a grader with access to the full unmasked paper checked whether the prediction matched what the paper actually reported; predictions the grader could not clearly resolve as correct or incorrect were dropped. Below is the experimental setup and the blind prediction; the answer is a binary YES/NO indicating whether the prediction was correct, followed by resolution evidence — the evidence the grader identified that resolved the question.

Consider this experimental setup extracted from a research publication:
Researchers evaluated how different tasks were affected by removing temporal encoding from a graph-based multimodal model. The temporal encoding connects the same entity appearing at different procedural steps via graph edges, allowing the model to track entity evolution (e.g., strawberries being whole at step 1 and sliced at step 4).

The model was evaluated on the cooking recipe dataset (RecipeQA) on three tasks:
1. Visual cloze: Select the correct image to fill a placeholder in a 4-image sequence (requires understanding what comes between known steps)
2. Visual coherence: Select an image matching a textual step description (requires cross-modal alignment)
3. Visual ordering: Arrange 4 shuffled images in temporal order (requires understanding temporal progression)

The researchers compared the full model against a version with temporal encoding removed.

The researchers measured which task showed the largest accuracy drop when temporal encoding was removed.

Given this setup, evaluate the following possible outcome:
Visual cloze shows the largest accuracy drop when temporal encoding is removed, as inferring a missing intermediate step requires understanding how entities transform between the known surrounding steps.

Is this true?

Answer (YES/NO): YES